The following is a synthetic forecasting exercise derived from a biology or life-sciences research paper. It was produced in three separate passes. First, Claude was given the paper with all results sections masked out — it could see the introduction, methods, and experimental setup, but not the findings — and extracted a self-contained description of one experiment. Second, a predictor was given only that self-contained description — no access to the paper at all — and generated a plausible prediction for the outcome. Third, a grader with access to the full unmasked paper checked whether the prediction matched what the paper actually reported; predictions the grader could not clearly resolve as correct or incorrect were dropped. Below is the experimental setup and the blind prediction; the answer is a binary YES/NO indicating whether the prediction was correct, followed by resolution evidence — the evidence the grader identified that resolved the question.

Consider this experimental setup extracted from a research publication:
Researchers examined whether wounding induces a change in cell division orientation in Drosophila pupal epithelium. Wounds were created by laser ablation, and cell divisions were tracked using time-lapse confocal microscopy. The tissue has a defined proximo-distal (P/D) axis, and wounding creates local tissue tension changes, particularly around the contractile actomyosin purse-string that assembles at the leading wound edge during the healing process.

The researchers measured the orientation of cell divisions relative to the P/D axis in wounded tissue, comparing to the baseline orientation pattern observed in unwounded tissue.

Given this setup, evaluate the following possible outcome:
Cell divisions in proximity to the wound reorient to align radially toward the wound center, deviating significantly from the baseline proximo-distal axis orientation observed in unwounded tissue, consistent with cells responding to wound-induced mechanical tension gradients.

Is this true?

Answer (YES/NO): NO